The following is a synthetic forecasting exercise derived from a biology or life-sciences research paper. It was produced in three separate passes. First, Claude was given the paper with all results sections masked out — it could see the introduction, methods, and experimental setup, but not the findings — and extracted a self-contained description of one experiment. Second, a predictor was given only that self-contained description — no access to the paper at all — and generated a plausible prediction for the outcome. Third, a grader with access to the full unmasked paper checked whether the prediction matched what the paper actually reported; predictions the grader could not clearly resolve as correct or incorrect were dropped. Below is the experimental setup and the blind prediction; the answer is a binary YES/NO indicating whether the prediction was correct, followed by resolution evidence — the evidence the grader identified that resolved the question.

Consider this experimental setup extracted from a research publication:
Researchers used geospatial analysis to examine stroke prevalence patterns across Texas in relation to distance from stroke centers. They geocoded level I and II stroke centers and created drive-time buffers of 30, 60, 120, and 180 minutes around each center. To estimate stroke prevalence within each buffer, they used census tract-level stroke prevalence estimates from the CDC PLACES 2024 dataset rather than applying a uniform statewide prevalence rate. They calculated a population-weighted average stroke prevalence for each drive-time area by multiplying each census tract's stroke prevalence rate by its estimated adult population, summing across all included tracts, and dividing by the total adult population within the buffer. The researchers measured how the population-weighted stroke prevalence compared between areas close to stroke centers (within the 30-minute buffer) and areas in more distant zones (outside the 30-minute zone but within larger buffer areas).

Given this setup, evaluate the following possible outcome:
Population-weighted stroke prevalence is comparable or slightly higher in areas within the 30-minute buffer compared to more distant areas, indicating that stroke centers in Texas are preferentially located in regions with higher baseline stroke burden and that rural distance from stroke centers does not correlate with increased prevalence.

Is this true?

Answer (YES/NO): NO